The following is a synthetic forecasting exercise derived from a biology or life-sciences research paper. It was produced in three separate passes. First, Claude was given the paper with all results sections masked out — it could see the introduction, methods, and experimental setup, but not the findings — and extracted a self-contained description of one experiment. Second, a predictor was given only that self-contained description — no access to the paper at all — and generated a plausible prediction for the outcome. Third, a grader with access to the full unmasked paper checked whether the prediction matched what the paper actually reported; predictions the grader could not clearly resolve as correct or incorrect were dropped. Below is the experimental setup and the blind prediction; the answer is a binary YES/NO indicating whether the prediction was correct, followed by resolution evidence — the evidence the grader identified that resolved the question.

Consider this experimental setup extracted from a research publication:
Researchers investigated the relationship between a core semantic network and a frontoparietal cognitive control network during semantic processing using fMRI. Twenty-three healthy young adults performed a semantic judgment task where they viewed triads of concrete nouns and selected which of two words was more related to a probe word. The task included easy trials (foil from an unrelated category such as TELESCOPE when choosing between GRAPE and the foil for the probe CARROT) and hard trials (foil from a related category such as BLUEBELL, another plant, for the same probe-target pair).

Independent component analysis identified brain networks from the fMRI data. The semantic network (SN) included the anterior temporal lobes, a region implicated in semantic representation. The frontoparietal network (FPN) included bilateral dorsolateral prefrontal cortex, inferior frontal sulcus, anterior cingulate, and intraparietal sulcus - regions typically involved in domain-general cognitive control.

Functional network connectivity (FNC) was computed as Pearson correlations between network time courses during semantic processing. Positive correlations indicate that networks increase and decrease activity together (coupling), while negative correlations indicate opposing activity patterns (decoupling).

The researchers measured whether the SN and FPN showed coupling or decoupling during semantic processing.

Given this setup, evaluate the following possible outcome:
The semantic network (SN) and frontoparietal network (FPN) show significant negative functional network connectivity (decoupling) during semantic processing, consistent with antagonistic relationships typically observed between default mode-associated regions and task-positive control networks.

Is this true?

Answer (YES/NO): NO